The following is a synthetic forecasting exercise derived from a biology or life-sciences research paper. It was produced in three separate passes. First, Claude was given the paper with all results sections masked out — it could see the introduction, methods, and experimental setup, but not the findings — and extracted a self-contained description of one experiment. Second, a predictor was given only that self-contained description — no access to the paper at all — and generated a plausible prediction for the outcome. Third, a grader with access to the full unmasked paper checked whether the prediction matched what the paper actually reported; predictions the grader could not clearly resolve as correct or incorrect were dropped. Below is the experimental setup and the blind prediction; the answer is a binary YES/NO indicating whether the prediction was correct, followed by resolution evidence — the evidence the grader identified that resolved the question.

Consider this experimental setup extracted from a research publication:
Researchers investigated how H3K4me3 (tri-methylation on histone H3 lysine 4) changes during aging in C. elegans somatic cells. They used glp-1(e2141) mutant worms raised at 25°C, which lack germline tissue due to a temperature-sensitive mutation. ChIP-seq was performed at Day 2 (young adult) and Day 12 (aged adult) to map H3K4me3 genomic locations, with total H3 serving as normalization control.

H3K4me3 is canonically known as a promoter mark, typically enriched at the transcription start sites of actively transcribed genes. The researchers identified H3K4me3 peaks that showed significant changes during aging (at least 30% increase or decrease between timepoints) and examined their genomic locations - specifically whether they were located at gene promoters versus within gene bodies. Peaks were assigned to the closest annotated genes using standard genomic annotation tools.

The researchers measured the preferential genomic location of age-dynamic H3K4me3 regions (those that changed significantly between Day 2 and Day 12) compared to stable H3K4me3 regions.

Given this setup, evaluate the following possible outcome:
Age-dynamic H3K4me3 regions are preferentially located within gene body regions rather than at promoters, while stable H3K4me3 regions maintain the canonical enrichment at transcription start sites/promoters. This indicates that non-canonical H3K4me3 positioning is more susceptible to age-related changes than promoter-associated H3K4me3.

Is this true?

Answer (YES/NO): YES